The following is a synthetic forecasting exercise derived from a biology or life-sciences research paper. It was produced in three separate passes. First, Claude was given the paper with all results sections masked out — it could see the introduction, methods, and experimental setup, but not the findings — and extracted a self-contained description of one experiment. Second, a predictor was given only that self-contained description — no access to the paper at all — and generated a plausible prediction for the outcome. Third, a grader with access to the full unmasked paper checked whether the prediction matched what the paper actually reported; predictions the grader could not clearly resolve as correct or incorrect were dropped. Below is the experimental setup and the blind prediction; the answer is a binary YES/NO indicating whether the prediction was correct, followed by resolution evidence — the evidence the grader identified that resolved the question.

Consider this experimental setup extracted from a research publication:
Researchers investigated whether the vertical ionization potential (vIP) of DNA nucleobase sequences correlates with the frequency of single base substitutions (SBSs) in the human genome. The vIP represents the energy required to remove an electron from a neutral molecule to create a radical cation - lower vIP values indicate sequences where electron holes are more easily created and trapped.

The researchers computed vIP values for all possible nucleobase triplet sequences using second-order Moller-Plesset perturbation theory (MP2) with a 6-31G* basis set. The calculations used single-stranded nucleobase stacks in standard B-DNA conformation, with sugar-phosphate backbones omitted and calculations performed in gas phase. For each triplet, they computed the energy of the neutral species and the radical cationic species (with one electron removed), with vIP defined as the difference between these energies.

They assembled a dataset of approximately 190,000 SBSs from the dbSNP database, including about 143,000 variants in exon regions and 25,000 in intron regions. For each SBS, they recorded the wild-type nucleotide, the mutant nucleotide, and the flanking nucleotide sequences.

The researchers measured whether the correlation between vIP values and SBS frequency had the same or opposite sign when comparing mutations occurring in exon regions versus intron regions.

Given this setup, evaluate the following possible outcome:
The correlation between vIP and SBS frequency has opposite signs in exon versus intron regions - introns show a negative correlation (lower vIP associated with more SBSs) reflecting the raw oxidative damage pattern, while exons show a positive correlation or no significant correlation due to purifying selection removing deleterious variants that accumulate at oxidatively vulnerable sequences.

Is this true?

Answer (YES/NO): NO